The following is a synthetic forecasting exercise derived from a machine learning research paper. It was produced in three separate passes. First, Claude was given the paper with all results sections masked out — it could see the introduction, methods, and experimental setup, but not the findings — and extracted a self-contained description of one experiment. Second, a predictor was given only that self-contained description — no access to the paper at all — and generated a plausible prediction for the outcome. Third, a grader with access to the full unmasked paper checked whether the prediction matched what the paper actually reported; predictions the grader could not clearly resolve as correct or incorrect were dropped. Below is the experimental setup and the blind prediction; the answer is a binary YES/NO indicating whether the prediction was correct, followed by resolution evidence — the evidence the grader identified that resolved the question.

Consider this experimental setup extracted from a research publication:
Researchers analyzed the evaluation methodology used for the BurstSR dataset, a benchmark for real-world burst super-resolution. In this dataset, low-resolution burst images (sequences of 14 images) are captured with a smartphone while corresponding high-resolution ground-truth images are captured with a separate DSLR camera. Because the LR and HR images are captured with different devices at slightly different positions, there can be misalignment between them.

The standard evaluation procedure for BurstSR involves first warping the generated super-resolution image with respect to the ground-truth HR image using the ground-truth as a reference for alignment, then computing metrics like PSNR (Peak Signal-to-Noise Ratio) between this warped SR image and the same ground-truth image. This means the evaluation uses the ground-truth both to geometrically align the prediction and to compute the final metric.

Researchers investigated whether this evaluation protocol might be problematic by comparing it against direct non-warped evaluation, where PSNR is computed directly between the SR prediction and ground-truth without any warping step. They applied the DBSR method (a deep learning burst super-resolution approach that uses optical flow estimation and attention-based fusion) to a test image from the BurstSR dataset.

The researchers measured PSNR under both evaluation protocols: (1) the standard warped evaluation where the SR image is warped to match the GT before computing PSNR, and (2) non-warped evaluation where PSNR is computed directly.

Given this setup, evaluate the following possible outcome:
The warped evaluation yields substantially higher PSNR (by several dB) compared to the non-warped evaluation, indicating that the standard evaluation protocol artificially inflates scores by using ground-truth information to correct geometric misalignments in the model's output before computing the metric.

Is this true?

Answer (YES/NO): NO